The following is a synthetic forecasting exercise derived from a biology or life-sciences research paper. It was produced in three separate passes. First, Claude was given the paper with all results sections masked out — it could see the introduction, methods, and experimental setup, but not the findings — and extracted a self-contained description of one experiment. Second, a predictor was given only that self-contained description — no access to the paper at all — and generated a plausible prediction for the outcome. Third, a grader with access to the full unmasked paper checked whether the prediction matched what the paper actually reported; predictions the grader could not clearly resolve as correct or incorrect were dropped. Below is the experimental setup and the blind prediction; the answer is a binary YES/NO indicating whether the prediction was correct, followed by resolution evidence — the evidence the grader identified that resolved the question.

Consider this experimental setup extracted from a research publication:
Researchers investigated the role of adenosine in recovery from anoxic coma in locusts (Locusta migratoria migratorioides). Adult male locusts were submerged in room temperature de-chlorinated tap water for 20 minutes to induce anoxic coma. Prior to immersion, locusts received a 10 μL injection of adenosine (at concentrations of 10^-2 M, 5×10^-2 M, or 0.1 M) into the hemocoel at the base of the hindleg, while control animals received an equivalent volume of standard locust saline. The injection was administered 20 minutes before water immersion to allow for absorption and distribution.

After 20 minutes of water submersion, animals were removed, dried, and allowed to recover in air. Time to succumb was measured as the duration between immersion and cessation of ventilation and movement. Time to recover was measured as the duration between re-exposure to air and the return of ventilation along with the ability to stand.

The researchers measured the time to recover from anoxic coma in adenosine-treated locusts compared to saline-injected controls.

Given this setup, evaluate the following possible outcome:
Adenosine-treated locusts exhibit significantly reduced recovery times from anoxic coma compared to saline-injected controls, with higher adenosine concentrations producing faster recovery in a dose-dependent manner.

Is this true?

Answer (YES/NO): NO